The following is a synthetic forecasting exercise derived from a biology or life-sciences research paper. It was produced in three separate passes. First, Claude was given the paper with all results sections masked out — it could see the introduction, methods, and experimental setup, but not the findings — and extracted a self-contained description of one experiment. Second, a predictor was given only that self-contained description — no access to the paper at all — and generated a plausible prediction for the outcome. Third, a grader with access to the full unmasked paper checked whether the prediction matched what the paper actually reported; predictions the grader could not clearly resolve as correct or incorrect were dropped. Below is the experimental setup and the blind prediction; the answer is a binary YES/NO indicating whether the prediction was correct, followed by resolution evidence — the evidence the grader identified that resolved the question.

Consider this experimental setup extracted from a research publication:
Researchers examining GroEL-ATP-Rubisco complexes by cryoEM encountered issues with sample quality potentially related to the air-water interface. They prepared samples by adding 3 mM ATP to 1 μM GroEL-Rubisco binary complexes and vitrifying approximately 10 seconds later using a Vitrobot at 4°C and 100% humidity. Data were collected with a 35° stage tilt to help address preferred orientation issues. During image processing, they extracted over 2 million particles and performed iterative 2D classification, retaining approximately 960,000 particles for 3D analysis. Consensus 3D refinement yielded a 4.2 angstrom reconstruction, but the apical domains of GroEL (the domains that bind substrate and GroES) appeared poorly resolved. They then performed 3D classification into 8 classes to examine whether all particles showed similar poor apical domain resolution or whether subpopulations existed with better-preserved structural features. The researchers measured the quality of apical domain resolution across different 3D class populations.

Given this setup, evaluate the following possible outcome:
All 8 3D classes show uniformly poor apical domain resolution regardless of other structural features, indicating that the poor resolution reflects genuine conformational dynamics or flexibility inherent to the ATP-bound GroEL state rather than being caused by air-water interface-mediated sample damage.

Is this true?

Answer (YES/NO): NO